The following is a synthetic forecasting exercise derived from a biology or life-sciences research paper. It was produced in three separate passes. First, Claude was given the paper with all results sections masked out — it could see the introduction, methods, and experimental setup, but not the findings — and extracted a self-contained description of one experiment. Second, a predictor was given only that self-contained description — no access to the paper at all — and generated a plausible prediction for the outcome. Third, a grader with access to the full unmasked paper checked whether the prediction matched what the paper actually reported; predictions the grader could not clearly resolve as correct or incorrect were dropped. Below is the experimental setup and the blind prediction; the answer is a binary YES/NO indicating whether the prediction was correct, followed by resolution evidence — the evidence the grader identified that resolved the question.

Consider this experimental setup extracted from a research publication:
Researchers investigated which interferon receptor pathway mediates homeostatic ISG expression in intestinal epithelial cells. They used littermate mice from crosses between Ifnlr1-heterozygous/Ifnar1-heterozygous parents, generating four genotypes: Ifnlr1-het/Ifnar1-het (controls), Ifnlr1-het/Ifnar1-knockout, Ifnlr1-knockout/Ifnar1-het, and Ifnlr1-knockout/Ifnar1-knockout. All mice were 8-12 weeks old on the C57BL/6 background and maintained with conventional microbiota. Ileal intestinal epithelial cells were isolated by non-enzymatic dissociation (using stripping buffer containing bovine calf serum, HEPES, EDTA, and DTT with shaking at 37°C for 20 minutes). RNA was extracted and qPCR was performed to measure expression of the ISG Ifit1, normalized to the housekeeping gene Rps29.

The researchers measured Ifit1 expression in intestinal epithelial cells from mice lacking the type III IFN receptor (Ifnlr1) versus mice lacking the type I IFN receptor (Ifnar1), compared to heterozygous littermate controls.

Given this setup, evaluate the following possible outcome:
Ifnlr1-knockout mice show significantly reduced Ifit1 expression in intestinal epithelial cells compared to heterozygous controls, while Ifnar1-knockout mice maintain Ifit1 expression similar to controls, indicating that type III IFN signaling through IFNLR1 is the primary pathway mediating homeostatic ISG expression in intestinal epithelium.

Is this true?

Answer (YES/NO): YES